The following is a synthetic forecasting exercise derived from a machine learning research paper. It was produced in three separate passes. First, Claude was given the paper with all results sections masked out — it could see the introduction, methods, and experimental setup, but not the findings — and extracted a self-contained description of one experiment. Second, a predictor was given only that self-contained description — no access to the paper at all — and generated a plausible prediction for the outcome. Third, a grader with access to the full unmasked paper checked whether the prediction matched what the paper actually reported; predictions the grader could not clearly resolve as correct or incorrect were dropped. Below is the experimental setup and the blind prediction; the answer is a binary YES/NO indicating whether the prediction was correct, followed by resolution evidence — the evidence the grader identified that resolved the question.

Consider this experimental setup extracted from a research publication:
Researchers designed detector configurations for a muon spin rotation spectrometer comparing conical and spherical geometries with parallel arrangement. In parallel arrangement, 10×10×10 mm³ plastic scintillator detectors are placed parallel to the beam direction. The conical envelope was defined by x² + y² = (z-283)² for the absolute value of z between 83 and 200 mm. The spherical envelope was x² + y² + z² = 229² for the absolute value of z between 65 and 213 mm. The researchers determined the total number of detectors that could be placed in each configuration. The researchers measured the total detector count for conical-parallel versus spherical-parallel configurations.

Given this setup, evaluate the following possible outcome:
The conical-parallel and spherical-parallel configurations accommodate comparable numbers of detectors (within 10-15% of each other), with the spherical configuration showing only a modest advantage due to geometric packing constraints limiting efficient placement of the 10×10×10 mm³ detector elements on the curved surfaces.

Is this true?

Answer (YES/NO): NO